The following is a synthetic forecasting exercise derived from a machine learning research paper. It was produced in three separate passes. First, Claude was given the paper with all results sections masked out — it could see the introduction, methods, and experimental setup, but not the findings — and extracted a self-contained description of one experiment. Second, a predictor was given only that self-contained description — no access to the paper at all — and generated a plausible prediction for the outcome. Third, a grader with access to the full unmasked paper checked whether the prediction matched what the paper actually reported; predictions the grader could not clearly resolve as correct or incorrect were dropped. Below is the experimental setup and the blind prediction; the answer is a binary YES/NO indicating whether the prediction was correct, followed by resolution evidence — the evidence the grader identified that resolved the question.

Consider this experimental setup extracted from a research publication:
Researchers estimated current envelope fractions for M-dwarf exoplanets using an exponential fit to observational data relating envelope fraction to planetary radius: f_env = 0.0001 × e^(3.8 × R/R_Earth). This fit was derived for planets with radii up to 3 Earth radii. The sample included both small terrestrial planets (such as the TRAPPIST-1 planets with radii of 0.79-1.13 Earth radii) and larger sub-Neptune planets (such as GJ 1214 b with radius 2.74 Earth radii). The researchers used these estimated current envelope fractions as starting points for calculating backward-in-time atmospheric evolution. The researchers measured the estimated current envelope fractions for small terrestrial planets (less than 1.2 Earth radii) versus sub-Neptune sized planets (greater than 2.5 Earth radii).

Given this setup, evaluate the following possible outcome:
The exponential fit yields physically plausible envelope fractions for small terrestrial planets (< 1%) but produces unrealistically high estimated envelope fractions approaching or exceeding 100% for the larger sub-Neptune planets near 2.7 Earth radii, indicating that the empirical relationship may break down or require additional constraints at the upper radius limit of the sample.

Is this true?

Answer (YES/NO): NO